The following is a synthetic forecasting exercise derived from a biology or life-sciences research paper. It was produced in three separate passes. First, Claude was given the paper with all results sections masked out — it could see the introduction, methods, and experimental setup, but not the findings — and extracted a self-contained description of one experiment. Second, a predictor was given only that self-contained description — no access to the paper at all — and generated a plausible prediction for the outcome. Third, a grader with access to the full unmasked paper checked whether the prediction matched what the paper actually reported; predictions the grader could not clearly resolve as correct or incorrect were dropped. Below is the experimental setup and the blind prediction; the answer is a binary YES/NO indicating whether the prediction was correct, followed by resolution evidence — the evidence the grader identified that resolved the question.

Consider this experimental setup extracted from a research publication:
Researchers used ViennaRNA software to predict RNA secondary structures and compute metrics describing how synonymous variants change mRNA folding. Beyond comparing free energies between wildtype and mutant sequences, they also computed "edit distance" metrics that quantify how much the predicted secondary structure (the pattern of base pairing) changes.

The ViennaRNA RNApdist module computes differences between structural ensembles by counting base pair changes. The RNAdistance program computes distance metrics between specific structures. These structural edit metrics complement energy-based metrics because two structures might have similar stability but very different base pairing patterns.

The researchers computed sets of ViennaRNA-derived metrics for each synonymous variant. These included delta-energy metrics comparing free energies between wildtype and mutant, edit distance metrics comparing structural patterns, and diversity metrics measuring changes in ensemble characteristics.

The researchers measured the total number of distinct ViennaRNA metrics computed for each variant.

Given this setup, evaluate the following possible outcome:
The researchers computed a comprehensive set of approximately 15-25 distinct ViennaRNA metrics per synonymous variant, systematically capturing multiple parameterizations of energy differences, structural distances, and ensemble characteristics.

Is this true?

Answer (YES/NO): NO